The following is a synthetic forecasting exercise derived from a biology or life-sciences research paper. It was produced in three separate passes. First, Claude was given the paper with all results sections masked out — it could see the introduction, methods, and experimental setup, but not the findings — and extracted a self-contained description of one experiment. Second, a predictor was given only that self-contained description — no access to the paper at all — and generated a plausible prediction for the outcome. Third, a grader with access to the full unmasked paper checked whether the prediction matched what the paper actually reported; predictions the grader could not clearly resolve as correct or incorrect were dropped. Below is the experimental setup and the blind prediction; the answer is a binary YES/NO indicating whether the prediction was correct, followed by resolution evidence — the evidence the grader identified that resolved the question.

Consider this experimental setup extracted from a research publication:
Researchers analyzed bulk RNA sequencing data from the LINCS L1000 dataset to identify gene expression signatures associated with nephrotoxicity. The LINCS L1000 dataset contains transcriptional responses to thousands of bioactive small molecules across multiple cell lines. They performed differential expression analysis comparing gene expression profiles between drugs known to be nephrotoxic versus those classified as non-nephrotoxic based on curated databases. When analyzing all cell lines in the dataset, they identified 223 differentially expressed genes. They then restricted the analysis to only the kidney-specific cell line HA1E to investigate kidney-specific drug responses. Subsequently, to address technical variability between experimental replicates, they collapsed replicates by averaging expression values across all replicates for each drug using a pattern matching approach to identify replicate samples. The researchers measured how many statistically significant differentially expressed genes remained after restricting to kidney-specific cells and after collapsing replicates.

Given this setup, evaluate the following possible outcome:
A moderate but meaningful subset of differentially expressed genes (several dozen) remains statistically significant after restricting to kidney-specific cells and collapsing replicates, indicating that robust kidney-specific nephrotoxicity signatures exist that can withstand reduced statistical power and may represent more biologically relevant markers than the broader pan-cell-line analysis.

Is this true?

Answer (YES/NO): NO